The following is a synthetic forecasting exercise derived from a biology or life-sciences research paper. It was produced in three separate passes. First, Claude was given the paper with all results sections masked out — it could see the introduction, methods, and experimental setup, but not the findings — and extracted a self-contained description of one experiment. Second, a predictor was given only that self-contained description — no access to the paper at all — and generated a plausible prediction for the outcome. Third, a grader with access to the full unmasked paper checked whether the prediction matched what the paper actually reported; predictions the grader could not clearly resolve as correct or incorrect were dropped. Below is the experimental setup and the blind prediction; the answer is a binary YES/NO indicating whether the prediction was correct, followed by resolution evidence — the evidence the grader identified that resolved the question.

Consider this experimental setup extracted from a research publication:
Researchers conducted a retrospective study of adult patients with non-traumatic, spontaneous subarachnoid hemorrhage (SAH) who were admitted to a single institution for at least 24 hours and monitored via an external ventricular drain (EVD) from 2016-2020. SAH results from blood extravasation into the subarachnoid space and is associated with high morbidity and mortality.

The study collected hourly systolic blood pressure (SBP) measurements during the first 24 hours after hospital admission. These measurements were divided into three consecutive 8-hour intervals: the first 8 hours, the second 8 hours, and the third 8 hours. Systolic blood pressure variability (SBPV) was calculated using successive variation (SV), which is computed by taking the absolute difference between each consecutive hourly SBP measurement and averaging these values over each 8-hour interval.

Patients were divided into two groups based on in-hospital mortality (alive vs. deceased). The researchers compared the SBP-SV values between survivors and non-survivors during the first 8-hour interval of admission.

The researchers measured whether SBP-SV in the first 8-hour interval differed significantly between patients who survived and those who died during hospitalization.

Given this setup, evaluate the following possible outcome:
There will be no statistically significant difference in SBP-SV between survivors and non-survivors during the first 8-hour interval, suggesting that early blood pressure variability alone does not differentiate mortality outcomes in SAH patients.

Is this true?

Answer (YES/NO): NO